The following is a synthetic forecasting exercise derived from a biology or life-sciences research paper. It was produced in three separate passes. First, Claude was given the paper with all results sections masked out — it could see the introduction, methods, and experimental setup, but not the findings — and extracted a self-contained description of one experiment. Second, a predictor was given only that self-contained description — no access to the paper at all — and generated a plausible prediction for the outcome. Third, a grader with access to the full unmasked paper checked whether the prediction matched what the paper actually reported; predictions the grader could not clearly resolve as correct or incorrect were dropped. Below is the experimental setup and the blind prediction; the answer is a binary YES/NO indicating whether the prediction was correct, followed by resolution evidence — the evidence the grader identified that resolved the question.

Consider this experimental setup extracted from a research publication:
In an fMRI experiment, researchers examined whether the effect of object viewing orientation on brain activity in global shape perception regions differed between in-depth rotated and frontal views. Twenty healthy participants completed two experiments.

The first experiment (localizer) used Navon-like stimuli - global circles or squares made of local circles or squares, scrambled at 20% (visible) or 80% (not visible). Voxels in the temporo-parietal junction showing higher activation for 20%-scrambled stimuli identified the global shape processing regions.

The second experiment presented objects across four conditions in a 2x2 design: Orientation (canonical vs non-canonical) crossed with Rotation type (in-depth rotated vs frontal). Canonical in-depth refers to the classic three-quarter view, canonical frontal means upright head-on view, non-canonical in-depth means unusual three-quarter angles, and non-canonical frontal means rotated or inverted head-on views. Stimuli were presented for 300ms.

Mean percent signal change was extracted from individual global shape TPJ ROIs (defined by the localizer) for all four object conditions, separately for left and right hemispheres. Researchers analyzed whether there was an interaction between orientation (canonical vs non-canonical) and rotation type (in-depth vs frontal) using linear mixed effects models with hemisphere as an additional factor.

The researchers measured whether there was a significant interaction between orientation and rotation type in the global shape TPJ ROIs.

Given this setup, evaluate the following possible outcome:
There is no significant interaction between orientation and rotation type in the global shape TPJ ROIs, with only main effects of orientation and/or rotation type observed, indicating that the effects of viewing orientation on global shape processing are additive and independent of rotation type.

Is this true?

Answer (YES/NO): YES